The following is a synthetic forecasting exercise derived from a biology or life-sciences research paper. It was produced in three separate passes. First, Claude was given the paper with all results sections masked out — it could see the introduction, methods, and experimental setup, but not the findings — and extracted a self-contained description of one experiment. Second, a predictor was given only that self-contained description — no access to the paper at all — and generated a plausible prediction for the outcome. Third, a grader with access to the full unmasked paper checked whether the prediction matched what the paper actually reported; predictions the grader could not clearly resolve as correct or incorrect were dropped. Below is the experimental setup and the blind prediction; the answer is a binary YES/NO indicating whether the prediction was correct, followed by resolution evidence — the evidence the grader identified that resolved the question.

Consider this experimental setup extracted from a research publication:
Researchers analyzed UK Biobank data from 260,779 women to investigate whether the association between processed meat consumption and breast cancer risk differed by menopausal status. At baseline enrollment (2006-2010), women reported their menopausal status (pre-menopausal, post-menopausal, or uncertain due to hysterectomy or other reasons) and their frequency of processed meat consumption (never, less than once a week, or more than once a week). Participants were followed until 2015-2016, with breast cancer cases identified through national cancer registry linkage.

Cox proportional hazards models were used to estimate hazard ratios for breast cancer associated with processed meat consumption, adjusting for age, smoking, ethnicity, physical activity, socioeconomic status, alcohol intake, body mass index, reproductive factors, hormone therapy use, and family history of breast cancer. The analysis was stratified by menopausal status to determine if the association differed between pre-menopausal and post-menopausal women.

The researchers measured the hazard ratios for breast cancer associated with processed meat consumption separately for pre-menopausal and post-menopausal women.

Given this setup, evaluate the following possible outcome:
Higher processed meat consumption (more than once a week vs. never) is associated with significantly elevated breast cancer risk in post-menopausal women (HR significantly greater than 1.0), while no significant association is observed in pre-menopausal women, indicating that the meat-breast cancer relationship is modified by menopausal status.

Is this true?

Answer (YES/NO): YES